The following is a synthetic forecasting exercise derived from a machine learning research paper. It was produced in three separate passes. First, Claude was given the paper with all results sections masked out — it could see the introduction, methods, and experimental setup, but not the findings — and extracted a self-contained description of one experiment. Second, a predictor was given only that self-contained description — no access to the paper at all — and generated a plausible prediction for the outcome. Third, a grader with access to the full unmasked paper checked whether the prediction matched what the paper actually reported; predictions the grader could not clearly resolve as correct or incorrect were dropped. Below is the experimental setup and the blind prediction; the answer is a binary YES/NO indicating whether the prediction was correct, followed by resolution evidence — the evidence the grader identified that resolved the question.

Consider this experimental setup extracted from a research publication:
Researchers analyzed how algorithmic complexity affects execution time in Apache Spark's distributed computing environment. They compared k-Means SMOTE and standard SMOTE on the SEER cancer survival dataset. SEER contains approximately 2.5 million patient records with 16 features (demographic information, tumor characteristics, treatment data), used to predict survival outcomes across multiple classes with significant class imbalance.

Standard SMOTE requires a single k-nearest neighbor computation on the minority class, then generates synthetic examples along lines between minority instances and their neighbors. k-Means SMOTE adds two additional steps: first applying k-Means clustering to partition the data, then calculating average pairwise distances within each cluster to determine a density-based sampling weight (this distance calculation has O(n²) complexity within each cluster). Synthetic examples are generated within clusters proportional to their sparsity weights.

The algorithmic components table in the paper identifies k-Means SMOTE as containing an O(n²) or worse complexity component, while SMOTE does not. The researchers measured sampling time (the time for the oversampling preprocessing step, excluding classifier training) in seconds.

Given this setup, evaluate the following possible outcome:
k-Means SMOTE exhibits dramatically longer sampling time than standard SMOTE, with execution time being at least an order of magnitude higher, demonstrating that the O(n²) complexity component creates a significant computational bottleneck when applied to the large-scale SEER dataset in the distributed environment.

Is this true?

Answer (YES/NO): NO